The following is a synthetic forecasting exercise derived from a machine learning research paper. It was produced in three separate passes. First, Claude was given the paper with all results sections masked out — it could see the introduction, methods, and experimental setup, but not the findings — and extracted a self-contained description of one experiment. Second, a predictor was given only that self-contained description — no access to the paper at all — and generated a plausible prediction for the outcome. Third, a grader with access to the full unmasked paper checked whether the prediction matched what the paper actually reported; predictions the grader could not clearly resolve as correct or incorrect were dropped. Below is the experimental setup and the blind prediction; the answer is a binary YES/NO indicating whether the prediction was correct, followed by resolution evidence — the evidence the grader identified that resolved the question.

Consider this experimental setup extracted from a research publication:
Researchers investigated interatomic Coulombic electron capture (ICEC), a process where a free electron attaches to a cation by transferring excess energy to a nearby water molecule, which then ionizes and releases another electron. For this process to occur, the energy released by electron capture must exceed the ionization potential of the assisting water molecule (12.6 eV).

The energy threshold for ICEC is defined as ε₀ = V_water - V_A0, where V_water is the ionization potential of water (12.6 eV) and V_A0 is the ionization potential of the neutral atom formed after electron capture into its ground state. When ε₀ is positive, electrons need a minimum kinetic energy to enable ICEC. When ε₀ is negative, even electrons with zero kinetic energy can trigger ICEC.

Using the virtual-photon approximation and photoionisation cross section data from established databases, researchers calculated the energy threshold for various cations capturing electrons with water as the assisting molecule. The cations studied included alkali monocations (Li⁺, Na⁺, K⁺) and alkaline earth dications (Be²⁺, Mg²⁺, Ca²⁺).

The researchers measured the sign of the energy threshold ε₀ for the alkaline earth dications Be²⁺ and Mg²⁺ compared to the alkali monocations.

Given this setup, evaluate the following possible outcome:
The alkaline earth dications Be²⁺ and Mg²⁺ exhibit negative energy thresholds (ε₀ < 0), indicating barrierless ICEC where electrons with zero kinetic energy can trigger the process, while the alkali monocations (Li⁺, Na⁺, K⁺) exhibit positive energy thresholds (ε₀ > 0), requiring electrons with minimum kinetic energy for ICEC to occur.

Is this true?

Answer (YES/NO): YES